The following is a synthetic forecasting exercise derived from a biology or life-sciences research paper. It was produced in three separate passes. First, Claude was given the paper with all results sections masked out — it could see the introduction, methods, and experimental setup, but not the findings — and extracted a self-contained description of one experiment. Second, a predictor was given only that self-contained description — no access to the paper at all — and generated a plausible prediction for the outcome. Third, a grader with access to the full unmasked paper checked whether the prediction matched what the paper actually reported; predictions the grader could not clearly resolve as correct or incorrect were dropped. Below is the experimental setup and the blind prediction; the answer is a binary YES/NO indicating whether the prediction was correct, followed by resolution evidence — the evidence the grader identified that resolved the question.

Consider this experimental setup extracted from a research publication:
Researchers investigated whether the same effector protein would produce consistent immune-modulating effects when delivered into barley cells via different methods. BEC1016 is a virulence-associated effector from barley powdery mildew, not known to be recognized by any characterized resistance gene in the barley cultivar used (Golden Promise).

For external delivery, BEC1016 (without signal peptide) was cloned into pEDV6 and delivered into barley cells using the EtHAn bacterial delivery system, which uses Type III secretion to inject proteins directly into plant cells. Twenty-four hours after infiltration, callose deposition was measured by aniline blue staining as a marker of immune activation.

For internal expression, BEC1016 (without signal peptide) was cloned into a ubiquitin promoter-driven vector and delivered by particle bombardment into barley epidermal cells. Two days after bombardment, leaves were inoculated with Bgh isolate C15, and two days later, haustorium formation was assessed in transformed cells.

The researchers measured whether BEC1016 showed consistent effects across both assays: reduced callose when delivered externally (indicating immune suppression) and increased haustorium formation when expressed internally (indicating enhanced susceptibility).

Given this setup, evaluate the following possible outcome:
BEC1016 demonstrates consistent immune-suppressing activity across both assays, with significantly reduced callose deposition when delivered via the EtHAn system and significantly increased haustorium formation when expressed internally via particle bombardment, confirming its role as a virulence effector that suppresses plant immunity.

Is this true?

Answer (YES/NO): YES